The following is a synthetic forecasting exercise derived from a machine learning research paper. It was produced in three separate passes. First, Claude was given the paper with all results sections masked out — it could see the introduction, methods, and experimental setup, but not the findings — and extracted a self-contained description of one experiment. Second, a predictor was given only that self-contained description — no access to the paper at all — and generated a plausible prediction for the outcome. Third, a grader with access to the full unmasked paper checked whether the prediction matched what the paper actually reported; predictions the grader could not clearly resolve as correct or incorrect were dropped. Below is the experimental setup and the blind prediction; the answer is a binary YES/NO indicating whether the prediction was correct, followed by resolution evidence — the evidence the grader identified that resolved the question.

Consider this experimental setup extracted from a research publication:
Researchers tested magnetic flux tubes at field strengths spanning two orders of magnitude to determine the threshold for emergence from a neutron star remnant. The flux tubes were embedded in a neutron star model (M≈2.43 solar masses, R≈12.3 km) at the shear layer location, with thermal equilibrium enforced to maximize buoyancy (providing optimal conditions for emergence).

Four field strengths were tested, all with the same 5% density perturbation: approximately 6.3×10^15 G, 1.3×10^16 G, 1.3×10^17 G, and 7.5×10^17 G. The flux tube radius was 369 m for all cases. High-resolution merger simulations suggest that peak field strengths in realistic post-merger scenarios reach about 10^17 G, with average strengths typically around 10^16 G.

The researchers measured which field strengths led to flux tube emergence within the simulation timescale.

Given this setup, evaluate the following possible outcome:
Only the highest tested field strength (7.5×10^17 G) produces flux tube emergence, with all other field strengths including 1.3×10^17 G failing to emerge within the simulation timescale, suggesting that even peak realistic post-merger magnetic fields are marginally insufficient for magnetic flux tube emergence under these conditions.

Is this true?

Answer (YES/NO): YES